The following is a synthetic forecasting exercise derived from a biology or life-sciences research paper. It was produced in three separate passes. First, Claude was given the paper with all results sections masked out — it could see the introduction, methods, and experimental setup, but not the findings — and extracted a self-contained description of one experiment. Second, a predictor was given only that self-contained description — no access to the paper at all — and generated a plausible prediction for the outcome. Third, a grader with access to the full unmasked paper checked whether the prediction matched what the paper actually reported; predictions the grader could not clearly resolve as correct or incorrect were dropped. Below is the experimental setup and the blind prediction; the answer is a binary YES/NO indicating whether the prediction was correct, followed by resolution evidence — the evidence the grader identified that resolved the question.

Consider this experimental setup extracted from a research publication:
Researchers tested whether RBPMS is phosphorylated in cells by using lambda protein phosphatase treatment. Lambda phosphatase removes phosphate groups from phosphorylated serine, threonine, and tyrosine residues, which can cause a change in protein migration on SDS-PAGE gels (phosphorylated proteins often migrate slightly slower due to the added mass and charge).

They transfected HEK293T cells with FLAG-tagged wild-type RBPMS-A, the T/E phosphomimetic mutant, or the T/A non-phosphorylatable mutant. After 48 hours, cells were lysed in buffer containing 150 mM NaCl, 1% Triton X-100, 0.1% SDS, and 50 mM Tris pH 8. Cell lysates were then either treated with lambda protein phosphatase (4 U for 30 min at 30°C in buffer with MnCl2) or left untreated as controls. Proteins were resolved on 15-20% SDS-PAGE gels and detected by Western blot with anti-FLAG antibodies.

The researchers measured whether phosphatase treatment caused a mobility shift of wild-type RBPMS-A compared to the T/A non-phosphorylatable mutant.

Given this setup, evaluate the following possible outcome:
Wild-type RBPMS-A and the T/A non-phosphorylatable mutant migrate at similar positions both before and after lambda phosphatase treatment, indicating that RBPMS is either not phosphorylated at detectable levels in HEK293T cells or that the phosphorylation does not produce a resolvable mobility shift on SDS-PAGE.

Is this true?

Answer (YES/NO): NO